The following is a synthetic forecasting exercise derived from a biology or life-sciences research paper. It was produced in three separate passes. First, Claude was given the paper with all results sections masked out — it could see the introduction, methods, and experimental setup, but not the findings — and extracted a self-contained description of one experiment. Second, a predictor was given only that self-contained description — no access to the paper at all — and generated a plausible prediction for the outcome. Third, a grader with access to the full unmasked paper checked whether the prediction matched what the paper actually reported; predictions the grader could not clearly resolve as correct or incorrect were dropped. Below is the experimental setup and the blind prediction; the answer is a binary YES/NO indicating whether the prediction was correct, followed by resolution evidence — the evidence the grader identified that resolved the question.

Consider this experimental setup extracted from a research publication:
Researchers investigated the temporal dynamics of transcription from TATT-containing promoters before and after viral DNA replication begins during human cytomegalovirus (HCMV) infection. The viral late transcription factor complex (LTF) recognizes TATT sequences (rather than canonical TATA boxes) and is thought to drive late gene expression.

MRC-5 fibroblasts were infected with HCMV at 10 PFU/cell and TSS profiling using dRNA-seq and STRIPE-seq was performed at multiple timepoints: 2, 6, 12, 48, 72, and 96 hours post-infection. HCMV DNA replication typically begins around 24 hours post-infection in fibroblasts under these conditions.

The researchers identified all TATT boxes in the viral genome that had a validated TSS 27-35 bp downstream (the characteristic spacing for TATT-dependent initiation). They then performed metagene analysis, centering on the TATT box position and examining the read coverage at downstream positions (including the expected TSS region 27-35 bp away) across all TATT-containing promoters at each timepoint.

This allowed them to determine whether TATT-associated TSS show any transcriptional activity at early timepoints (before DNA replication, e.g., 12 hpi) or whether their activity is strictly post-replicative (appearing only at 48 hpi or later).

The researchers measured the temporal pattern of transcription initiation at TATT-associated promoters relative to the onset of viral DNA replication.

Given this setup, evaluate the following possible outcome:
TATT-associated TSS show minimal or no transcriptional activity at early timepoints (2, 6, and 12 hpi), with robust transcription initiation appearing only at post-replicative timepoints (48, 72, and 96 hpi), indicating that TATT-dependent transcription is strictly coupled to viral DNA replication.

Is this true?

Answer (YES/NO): NO